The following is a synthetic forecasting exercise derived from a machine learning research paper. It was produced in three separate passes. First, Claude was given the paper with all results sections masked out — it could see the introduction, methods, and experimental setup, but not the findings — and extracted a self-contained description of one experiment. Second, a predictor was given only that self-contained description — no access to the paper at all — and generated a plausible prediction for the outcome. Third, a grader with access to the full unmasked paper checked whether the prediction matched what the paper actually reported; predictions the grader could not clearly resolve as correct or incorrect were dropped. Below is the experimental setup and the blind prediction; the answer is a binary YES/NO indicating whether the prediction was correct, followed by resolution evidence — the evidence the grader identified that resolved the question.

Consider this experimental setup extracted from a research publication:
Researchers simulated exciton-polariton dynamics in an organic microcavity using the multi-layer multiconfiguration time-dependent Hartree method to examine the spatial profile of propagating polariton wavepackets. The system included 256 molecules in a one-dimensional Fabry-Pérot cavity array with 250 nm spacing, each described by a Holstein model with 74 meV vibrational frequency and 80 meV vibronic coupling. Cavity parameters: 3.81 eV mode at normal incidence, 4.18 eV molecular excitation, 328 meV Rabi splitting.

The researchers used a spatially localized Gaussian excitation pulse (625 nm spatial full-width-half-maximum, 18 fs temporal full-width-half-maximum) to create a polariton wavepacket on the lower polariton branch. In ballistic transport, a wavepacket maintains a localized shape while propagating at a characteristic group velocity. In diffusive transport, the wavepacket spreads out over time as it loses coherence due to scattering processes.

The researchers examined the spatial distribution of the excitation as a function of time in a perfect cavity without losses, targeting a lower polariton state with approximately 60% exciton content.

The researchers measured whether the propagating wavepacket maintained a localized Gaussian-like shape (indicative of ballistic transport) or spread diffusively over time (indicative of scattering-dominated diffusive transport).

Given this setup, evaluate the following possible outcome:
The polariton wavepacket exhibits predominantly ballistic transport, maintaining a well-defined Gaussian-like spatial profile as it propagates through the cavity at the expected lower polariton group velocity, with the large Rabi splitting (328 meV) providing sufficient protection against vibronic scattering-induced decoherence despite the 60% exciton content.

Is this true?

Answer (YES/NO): NO